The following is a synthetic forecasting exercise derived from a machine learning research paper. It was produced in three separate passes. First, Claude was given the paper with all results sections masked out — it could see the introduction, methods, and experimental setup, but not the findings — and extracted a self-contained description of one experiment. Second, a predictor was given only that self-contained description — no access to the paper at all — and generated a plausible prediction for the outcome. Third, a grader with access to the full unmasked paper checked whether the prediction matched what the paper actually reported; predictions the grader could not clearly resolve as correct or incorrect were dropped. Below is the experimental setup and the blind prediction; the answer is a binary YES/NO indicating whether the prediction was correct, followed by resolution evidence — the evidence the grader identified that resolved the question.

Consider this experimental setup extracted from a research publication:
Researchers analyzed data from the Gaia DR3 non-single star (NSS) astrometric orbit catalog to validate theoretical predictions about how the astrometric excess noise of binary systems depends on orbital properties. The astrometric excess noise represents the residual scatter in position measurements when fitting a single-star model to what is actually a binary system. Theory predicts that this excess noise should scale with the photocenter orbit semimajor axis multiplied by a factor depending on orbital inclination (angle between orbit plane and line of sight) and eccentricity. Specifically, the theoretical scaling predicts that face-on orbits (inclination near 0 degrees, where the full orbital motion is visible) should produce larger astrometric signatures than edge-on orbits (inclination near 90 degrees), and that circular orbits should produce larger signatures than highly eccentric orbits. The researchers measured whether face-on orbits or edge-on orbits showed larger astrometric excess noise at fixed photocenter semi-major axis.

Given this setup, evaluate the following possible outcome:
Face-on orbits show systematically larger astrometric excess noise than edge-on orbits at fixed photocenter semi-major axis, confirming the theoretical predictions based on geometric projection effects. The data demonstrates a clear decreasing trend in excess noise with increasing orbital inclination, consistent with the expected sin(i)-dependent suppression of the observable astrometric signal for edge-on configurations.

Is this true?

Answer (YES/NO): YES